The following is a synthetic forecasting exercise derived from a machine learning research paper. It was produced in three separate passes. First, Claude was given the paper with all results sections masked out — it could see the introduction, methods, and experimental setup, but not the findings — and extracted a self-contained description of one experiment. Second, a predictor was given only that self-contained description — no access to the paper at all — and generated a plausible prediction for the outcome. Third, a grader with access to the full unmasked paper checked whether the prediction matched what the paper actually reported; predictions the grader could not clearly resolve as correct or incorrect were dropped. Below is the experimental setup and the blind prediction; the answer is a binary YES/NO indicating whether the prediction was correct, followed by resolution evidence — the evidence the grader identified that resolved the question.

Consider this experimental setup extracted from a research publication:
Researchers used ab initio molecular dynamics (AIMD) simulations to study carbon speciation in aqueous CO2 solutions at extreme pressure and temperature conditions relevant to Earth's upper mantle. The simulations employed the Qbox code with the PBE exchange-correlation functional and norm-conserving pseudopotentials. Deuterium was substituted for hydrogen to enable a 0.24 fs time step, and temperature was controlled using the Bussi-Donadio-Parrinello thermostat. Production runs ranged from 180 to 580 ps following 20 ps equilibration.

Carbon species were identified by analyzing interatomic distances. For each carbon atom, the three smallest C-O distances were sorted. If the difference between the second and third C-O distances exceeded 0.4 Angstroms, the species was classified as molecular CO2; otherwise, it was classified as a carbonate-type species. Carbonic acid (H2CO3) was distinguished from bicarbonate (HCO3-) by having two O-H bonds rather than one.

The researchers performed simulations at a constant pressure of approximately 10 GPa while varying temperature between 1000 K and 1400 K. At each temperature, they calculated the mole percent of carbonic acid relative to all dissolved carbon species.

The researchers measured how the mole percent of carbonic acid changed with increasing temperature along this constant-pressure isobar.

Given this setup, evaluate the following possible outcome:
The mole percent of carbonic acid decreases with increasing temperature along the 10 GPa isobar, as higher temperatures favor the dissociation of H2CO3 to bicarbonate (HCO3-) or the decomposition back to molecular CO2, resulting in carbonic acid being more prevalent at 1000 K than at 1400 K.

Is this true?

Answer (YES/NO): YES